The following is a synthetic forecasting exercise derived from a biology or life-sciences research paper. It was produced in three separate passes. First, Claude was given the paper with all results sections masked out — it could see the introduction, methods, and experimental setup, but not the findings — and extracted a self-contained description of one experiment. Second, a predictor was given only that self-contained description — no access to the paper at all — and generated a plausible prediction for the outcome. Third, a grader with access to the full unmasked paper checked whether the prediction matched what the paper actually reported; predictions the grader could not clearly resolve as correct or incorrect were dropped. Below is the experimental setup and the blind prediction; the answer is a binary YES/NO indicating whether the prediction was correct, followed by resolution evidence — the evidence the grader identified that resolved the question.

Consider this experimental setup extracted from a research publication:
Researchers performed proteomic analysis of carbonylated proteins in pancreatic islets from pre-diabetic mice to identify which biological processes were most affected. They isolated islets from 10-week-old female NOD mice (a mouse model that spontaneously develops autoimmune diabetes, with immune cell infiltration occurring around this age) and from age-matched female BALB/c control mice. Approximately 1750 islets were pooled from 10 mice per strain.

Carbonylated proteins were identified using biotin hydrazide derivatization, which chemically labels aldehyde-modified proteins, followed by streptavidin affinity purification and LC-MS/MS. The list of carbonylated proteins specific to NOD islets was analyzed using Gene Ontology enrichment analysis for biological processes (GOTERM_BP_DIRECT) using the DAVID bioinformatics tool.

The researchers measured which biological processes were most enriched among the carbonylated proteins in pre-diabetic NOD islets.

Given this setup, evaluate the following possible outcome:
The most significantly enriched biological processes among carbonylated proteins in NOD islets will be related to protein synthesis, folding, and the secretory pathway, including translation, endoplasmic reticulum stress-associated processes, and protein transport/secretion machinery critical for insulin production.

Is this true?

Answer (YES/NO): YES